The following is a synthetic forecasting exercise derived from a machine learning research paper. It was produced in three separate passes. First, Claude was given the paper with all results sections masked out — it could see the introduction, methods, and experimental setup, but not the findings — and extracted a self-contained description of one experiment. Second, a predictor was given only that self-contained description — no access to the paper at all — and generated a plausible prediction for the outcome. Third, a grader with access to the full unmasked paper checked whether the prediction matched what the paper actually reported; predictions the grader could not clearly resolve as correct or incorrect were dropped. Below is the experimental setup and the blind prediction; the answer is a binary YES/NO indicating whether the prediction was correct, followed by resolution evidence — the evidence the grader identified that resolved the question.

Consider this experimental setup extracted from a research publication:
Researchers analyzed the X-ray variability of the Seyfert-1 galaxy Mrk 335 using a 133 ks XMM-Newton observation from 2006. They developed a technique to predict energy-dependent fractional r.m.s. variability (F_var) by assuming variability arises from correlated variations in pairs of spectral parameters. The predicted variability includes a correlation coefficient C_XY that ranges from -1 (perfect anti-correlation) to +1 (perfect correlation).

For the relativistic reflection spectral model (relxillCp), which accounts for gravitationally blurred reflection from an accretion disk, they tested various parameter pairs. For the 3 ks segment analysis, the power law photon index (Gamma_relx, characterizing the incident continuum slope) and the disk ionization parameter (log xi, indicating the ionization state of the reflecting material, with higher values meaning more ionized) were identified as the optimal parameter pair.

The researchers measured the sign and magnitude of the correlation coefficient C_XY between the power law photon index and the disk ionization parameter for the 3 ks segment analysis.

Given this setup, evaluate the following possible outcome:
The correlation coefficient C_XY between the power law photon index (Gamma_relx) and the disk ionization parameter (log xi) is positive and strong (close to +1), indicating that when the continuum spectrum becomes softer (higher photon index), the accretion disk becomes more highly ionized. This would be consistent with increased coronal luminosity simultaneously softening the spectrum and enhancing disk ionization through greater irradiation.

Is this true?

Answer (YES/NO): NO